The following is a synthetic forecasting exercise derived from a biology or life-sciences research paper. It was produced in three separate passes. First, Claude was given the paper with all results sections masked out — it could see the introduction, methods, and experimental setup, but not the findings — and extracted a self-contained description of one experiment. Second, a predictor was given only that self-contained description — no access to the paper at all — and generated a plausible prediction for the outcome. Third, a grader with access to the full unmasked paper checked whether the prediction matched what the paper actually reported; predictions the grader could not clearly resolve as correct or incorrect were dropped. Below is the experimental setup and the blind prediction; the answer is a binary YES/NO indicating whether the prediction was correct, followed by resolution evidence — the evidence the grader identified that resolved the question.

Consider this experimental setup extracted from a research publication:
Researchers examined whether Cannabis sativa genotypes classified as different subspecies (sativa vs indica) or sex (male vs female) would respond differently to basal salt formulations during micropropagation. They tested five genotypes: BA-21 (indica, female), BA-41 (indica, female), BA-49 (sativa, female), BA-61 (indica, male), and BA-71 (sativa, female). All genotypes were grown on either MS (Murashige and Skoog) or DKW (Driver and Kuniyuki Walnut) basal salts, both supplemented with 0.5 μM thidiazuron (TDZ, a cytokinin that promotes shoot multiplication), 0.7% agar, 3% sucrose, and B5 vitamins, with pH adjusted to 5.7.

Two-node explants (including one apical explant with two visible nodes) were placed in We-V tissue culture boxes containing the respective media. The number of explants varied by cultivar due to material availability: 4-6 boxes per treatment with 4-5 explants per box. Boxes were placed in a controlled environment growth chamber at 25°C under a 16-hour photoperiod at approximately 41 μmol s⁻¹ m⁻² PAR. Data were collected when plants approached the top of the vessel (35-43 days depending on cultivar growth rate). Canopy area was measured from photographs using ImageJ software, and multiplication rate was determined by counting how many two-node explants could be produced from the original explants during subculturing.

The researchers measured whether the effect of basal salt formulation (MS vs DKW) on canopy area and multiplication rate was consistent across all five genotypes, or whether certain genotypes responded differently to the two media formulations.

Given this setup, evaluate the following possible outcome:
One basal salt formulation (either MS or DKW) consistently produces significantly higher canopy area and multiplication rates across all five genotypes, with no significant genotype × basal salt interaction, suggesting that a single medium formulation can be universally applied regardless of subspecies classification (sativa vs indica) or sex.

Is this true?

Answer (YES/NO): NO